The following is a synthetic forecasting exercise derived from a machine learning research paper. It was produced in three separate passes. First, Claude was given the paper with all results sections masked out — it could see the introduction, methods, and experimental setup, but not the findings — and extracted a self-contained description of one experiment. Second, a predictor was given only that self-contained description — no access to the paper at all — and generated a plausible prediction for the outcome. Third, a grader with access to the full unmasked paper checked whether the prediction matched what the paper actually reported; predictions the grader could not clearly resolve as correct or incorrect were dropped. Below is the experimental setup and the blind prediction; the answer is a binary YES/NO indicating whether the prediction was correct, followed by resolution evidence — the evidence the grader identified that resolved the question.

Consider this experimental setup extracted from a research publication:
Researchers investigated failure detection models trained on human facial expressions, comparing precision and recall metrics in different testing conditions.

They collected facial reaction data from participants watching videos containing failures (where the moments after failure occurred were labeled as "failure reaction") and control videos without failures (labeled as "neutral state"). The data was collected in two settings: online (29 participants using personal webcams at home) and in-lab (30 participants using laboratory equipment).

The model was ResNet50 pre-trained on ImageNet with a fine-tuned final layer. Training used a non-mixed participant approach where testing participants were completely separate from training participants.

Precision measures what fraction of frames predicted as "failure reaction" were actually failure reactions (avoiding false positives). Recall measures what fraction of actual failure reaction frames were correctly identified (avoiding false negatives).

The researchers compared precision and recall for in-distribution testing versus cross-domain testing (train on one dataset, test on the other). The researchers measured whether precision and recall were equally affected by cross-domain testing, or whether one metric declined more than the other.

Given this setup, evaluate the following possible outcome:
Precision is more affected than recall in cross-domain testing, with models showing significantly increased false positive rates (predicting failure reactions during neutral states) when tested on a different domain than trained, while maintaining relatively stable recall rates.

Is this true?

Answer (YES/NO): NO